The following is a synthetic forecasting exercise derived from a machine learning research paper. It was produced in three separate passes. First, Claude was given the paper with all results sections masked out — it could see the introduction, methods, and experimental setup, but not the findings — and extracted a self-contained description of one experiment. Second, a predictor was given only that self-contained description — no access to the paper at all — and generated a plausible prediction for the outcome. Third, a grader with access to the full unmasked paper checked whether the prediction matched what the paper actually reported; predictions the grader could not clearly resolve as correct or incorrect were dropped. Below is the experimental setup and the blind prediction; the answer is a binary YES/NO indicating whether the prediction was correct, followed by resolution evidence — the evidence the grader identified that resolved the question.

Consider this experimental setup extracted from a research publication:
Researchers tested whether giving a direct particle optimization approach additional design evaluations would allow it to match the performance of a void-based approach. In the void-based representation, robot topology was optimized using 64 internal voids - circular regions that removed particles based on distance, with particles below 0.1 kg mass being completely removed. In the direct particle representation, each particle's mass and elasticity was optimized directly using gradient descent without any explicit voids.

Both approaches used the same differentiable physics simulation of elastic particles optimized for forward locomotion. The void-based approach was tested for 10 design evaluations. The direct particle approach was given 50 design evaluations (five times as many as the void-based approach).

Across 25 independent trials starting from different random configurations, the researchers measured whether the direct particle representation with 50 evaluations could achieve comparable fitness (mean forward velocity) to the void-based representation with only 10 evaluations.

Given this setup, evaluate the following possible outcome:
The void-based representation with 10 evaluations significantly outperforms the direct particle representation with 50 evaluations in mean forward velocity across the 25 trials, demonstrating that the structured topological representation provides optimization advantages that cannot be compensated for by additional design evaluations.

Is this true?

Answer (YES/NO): YES